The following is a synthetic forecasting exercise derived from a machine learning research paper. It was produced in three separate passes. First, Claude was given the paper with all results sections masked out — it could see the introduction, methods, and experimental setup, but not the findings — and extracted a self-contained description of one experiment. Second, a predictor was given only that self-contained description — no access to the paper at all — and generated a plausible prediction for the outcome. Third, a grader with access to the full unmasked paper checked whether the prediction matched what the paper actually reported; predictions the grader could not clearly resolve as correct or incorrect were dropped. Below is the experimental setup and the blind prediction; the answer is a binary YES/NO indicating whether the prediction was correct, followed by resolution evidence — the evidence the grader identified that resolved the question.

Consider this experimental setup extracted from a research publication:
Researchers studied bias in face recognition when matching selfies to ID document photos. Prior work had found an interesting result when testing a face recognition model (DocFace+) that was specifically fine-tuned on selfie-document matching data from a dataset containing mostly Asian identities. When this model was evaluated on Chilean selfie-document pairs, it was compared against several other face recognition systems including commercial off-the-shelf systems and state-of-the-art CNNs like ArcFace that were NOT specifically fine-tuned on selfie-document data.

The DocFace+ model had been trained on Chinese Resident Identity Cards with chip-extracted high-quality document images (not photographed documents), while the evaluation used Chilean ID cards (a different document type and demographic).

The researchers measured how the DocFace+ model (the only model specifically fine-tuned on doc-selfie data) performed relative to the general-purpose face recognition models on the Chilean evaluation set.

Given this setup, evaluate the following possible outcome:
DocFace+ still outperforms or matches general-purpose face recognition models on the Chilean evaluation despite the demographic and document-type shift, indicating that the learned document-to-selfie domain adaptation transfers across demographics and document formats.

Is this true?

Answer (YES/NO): NO